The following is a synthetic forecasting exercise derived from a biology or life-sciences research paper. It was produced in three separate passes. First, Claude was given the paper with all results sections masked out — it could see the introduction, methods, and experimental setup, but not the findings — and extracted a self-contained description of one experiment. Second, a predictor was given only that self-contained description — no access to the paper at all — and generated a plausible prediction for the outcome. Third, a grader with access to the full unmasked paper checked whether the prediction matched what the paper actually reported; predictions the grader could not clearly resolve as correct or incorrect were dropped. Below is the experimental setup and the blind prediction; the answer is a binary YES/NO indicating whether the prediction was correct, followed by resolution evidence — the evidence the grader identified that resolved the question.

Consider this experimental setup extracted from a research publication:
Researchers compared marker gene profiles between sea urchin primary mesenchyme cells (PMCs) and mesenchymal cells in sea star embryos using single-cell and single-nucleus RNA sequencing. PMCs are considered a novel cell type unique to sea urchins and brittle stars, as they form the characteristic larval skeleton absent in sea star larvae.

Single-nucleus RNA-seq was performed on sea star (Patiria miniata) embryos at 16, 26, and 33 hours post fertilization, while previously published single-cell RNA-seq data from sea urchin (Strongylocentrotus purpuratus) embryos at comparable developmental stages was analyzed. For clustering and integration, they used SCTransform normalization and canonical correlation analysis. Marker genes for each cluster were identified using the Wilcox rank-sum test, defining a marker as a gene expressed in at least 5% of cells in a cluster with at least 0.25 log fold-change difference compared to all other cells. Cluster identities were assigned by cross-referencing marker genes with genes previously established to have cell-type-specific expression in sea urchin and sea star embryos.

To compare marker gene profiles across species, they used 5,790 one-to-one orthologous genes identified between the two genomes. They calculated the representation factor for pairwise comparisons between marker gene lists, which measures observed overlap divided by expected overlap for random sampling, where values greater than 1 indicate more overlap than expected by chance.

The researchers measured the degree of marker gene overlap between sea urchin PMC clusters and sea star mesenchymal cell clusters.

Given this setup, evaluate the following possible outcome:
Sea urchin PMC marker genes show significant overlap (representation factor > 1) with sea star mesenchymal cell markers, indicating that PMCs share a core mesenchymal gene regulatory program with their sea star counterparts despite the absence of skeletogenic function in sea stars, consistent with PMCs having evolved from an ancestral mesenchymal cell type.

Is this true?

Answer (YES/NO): YES